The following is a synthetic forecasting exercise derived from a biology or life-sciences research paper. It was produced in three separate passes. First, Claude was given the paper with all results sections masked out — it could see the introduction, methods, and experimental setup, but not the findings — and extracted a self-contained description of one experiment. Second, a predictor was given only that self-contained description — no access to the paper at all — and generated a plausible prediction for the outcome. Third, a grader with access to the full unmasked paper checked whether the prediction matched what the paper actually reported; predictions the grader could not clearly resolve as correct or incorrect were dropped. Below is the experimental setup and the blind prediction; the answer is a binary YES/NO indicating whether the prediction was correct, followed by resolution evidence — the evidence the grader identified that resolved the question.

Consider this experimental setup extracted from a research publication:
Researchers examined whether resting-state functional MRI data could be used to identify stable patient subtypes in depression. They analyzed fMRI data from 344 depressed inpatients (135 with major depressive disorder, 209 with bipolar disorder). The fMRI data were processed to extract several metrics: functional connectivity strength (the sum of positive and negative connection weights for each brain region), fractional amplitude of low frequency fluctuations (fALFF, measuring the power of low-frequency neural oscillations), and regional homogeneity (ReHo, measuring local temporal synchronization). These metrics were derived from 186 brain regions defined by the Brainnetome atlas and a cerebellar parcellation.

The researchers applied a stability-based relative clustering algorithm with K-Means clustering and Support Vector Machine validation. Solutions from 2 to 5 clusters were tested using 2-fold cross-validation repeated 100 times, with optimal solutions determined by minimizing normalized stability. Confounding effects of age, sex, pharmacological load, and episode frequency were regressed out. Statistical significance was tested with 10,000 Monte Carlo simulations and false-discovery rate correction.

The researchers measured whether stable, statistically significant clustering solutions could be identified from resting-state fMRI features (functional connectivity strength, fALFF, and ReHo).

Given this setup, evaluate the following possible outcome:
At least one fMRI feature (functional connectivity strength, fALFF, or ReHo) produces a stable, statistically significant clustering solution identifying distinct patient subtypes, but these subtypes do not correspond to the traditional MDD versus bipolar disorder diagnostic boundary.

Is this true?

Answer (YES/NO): YES